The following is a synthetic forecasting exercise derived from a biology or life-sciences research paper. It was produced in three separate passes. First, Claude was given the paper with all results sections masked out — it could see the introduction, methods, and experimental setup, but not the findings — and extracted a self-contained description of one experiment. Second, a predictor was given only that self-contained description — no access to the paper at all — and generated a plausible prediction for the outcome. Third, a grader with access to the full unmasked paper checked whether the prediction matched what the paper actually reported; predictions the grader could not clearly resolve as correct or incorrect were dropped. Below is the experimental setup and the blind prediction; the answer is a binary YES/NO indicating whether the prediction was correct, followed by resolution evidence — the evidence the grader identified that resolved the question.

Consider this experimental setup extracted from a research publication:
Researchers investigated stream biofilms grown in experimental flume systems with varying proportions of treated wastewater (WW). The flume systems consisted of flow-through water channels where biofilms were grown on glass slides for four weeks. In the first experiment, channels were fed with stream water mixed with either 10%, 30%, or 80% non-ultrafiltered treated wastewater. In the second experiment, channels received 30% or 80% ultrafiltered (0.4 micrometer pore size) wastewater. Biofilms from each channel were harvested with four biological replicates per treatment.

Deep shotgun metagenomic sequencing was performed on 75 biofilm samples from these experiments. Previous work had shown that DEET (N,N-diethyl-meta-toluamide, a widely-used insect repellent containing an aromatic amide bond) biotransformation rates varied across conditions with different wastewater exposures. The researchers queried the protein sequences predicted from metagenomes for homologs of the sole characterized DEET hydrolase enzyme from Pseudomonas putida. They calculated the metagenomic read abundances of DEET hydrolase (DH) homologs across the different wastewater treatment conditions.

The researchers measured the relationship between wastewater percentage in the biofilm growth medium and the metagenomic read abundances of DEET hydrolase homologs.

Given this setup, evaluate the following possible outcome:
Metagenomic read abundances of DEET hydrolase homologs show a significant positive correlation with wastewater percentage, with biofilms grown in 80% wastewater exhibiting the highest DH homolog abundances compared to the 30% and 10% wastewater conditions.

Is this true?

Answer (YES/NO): YES